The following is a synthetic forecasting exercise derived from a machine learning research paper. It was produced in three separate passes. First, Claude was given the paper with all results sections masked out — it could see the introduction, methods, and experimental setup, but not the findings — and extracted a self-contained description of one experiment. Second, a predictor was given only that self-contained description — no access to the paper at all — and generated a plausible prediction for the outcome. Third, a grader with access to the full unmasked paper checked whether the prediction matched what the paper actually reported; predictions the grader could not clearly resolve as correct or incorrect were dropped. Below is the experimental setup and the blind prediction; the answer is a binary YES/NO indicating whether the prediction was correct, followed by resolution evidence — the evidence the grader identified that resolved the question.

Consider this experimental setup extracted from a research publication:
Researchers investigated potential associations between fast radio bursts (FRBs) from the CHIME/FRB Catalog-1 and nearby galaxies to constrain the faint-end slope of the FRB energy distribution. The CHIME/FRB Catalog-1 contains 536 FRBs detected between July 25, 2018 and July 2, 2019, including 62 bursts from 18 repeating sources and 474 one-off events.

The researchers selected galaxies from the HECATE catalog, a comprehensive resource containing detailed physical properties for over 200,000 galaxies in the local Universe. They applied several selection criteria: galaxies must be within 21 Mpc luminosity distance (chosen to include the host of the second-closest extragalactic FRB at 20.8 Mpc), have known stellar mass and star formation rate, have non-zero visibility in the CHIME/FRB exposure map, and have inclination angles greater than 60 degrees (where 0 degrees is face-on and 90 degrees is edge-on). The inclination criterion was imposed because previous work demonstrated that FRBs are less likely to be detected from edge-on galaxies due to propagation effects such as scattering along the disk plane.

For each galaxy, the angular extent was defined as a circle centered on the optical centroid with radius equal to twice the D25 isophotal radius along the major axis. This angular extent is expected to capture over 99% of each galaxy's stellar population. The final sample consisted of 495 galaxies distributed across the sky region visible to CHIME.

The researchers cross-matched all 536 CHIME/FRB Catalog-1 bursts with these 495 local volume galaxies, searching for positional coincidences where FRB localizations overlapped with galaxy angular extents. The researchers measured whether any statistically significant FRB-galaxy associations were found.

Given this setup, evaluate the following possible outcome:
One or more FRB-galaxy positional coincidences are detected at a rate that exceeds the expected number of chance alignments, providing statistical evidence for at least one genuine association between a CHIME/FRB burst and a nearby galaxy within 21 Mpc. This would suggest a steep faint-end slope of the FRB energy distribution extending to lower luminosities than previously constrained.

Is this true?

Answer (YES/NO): NO